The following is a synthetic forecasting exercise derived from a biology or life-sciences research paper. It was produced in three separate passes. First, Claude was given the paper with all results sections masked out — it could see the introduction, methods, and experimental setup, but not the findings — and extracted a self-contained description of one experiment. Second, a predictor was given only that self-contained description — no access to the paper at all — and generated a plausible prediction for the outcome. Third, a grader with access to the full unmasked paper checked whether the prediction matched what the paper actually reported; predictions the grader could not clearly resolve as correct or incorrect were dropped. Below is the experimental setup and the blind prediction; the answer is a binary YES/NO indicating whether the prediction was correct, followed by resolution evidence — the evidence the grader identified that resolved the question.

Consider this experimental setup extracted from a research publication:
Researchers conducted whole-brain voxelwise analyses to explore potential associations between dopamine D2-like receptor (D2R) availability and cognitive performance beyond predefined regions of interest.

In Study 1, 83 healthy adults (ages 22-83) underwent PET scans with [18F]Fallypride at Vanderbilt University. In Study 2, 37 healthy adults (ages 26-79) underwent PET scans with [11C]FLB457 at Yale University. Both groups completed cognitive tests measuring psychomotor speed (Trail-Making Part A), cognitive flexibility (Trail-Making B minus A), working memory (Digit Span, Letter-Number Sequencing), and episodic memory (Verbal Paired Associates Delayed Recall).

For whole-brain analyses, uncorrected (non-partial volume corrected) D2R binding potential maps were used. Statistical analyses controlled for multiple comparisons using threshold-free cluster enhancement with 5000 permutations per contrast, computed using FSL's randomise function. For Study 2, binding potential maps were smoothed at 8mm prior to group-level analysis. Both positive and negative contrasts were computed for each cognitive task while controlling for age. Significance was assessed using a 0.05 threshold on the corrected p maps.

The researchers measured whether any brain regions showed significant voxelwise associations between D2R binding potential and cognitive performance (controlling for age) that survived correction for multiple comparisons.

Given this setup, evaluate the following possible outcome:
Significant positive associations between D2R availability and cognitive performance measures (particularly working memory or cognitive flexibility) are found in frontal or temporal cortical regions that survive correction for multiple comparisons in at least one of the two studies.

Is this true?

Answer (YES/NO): NO